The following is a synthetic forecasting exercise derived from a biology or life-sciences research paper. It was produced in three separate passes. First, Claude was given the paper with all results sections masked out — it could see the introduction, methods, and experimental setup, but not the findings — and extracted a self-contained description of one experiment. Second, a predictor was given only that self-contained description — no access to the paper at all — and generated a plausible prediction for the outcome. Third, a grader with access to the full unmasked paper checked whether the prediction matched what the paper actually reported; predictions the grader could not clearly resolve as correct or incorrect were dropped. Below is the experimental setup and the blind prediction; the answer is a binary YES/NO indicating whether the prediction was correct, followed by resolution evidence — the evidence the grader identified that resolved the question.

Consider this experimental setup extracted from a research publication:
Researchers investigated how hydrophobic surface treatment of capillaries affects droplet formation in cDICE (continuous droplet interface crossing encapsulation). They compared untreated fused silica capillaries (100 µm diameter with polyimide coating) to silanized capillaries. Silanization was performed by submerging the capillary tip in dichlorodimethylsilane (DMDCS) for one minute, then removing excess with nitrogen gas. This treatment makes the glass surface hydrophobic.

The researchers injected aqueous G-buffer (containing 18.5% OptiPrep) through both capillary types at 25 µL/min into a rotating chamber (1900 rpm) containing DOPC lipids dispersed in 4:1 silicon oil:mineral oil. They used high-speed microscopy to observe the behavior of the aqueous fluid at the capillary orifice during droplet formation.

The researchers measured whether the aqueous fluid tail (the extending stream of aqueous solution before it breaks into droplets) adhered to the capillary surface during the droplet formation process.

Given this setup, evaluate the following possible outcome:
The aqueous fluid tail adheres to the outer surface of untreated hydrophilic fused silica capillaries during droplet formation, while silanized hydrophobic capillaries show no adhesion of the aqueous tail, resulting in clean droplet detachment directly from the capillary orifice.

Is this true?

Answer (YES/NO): NO